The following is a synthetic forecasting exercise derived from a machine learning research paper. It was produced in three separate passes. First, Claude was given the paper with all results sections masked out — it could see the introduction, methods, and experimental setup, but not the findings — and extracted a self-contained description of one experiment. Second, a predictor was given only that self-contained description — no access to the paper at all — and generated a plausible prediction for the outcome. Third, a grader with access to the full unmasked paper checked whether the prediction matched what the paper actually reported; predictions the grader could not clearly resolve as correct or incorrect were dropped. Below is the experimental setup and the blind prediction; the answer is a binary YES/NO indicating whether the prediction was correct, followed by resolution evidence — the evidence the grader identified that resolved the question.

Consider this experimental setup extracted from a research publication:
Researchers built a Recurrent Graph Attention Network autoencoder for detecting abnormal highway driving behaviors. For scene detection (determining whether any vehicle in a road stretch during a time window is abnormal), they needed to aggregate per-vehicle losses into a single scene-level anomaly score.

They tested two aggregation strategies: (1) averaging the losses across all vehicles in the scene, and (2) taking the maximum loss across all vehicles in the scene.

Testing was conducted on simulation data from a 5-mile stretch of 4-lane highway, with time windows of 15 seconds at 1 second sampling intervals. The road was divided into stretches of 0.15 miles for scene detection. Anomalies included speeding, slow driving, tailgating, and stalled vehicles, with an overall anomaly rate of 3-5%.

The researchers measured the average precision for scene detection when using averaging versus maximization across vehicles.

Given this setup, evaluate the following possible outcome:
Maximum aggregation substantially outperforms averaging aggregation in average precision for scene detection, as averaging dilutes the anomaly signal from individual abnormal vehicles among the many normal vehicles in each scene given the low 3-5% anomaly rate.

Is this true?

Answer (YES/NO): NO